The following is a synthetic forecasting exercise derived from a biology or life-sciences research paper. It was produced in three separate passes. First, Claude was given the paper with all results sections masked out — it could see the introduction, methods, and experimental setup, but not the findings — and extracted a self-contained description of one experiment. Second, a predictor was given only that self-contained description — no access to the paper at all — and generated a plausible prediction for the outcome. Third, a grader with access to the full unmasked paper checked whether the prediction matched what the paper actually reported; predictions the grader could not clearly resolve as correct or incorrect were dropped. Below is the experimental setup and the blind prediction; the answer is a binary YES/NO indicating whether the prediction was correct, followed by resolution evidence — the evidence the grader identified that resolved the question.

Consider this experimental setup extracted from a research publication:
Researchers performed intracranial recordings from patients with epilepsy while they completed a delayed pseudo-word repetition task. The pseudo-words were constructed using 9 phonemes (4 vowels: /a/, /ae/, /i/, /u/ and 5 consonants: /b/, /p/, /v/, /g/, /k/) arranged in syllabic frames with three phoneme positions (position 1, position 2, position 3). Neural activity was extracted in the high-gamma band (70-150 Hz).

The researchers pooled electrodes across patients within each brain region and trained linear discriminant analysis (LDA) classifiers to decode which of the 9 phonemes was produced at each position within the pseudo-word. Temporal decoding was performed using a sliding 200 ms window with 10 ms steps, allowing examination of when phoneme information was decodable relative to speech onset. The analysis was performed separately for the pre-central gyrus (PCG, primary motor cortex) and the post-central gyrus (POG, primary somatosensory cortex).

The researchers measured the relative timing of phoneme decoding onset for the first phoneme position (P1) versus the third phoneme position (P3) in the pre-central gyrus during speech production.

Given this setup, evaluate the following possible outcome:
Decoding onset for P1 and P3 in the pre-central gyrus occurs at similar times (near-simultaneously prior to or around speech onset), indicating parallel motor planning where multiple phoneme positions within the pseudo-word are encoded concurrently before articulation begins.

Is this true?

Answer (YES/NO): NO